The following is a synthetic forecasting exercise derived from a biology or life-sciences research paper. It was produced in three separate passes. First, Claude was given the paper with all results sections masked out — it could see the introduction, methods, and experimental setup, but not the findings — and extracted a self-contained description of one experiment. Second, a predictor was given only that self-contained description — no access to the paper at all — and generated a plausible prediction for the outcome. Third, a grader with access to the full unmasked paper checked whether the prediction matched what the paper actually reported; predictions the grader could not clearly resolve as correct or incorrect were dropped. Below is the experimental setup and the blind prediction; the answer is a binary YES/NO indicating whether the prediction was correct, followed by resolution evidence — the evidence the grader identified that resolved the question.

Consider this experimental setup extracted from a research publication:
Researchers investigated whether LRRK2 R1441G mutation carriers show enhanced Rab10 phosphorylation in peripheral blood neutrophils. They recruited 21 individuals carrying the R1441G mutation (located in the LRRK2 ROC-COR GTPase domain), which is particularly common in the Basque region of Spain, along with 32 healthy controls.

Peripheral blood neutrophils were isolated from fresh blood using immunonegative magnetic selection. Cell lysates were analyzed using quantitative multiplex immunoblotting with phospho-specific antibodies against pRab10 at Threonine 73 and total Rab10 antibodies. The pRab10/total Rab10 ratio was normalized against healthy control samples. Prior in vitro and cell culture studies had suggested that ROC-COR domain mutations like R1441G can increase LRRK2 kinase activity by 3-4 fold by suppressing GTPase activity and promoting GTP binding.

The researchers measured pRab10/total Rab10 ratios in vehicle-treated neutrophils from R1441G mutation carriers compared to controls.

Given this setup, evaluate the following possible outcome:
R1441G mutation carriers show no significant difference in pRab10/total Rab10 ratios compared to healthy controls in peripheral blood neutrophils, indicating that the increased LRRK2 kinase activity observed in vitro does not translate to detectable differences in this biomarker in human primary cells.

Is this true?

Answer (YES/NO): NO